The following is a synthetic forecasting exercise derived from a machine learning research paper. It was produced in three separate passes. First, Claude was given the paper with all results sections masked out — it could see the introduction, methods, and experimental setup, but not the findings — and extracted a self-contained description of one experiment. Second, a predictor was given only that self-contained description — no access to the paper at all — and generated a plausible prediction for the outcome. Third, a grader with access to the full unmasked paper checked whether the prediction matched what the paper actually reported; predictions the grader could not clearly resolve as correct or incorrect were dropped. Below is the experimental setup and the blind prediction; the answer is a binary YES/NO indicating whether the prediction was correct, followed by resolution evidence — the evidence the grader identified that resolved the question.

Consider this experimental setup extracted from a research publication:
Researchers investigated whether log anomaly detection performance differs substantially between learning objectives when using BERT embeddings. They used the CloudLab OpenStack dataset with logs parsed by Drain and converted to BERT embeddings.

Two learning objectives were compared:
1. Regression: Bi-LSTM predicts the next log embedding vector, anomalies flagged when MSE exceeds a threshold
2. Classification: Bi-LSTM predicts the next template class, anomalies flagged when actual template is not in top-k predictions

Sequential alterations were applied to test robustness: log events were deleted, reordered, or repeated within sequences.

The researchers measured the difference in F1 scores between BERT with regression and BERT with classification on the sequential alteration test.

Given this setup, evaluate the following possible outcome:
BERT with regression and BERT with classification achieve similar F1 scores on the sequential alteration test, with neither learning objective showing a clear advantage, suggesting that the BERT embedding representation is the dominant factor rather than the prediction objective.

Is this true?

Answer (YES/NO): YES